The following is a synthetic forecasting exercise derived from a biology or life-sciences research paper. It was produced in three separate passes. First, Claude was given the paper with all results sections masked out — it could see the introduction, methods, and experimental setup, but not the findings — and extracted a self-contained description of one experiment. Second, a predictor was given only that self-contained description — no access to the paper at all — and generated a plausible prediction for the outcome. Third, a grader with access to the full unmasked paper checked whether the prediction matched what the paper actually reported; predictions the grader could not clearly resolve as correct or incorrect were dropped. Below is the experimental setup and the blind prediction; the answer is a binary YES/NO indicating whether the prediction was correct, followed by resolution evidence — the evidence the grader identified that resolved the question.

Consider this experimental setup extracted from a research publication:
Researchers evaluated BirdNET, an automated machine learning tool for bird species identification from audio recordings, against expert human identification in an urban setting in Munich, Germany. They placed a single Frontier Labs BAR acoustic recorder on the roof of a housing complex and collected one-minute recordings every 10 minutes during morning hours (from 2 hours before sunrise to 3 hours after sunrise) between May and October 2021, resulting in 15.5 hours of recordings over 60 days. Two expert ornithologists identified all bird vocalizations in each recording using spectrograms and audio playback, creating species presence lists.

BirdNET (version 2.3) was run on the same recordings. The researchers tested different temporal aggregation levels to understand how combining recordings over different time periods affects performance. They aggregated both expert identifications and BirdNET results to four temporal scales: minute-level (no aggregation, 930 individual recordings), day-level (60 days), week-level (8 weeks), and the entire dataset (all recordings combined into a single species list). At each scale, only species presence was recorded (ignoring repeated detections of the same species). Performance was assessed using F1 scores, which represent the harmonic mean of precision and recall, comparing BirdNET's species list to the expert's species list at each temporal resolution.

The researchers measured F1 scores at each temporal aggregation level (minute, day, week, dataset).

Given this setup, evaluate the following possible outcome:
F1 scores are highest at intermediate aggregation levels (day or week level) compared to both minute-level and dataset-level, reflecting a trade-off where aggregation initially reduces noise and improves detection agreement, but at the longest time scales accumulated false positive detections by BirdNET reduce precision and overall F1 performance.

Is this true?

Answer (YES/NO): NO